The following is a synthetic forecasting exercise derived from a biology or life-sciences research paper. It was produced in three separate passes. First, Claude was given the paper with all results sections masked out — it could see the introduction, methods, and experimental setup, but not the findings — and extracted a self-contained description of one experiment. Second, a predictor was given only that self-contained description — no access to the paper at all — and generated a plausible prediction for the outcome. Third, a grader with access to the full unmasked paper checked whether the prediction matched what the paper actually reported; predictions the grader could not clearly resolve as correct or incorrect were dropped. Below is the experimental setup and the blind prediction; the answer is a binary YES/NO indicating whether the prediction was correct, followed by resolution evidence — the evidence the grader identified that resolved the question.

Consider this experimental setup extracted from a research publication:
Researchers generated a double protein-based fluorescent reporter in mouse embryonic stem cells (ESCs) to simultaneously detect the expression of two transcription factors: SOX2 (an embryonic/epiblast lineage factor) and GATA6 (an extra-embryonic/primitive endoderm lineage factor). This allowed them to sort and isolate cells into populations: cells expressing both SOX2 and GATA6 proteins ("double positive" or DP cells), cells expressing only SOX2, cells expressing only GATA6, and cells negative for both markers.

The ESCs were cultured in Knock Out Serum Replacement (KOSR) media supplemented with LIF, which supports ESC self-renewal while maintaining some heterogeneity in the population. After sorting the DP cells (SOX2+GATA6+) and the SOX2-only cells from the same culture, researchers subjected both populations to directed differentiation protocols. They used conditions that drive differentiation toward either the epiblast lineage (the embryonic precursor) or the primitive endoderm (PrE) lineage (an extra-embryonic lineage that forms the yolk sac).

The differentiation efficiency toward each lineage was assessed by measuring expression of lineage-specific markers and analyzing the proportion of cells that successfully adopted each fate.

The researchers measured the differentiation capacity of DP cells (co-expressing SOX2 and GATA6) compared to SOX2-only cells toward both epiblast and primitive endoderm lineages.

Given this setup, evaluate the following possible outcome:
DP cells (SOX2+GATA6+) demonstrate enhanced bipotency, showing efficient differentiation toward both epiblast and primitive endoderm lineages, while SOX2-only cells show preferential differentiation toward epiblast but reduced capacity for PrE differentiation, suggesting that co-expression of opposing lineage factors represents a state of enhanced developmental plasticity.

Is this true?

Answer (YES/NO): YES